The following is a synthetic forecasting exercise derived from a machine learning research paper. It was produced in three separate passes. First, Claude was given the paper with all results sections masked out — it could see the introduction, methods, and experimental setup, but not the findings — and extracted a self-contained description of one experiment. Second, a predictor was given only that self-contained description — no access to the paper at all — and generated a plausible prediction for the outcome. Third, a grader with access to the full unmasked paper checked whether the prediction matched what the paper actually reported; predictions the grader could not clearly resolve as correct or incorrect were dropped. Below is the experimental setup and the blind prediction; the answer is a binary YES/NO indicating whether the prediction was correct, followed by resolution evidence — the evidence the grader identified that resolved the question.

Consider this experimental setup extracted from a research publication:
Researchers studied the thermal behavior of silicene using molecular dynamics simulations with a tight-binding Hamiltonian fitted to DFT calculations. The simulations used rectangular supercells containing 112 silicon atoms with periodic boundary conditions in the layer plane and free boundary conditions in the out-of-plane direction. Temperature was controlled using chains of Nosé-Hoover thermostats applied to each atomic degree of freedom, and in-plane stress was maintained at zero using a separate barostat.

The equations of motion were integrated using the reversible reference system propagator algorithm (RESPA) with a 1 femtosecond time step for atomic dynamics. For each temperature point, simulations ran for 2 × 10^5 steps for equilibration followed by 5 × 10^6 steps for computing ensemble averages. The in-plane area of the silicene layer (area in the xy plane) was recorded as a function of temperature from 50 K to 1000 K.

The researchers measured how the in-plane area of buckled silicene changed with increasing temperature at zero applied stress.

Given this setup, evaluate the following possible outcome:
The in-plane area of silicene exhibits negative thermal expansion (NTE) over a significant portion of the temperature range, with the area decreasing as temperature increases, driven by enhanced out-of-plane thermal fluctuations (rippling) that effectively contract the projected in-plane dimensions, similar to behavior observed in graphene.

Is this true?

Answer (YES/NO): NO